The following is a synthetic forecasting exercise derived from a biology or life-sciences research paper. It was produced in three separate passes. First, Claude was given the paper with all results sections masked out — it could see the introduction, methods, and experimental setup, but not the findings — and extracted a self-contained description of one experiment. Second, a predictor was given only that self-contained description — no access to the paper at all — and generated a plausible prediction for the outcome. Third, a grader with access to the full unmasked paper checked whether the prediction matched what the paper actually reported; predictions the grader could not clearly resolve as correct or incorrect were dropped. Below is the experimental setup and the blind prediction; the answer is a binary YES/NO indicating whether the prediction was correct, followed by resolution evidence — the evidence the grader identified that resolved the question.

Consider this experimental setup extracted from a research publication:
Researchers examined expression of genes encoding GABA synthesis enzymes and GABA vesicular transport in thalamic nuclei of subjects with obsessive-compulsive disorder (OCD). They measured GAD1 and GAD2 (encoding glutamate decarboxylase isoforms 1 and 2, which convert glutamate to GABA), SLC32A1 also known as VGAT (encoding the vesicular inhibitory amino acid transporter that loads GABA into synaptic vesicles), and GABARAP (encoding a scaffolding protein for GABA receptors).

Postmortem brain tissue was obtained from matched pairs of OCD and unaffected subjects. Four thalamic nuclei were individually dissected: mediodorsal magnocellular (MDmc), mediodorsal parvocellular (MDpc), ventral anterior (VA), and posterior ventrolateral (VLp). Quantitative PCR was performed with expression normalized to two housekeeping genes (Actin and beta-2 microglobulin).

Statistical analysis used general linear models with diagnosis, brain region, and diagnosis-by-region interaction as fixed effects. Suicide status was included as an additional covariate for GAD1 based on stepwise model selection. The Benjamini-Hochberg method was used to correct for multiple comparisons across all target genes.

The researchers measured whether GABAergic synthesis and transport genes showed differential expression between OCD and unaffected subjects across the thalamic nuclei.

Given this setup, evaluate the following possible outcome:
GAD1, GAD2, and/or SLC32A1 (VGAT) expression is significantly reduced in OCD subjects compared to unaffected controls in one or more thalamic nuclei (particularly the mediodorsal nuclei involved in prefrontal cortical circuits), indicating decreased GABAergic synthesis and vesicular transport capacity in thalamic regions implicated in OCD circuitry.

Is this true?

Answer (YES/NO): YES